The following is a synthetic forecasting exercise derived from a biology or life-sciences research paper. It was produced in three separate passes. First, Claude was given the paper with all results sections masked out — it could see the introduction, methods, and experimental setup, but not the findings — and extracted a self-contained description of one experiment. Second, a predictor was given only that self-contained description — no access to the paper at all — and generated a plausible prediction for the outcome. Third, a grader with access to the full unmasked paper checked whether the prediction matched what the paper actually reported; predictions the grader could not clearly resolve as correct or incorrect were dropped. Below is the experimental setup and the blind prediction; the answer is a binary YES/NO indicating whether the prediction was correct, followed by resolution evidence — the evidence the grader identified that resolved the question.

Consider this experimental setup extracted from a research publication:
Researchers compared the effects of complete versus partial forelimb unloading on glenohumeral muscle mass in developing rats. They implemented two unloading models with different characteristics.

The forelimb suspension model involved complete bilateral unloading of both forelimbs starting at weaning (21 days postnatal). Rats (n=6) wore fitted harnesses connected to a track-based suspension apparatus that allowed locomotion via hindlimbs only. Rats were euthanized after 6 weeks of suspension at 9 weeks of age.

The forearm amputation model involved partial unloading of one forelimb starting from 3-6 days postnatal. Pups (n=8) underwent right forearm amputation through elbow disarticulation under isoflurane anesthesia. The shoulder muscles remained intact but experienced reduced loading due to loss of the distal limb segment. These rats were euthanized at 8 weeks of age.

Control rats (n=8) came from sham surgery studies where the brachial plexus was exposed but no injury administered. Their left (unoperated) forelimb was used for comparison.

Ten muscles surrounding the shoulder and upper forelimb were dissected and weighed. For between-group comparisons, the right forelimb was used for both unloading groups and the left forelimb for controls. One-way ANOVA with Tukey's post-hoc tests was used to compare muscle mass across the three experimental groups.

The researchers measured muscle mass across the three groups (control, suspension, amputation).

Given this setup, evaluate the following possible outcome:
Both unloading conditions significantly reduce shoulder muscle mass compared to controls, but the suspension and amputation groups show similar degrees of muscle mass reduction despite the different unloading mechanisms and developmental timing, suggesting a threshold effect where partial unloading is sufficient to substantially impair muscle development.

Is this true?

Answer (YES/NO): NO